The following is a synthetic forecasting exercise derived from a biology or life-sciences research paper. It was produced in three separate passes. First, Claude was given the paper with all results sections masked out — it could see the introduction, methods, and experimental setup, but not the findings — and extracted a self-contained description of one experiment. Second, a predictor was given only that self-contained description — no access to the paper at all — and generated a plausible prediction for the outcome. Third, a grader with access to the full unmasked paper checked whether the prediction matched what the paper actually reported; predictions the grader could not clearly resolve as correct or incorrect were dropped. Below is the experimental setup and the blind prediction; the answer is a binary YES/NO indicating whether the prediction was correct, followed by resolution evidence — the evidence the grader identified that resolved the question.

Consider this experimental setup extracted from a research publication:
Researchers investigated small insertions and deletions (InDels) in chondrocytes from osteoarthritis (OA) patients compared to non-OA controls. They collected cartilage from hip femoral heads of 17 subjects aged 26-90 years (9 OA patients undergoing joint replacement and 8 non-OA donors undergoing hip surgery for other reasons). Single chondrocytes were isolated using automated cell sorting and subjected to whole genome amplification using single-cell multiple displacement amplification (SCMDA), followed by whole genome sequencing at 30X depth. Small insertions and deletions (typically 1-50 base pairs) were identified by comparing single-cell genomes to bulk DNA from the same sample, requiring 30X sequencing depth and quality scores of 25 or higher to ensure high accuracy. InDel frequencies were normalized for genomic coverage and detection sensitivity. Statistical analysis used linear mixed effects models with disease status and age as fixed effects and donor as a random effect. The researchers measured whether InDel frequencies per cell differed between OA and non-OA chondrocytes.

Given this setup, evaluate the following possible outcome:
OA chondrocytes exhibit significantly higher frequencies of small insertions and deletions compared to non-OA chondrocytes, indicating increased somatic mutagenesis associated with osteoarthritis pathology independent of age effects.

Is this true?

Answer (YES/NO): NO